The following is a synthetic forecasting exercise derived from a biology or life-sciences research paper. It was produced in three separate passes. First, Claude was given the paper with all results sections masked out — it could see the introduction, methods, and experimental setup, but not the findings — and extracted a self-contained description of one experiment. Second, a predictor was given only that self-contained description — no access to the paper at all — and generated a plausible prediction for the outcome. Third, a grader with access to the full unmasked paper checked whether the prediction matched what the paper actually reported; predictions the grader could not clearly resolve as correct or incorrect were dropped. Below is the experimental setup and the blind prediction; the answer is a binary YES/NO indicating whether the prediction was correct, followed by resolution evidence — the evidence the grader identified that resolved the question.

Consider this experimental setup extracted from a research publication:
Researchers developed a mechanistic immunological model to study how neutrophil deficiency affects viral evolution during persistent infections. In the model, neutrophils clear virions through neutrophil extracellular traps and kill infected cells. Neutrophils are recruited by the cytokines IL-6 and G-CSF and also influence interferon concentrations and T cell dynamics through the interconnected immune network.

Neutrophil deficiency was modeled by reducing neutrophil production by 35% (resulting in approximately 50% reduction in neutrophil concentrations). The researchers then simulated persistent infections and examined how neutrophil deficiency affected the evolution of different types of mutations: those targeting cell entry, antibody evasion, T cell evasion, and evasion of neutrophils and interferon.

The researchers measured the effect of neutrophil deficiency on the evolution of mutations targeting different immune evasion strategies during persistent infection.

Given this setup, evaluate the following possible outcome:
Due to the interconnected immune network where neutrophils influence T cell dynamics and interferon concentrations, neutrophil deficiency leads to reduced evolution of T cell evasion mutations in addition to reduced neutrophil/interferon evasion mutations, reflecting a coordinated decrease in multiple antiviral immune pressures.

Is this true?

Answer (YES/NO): NO